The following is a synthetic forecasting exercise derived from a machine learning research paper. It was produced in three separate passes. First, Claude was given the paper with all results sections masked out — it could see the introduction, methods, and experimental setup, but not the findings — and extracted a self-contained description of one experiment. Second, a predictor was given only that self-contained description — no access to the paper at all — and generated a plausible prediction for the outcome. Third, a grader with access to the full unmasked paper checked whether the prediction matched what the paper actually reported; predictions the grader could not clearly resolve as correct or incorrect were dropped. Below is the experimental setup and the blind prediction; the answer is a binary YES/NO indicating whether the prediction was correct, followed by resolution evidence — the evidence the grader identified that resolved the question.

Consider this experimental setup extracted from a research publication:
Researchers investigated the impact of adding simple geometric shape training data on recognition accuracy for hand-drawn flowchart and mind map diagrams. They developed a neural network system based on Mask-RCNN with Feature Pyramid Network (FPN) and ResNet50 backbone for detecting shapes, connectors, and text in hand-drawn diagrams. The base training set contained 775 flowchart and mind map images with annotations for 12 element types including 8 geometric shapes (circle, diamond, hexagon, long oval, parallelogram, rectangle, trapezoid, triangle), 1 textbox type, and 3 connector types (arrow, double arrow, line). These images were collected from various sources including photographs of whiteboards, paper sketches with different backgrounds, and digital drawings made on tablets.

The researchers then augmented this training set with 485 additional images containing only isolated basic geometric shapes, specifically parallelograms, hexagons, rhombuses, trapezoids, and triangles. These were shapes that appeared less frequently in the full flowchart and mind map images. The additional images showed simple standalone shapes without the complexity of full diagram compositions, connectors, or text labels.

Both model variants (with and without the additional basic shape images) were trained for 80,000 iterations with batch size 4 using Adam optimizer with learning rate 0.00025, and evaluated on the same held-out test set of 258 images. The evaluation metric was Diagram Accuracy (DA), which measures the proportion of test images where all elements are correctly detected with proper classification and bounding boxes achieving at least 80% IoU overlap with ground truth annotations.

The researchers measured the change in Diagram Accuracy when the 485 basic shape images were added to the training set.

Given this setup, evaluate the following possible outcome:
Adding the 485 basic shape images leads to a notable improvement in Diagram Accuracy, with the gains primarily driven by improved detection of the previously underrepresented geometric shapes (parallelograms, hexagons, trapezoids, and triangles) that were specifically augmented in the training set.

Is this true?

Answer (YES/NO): NO